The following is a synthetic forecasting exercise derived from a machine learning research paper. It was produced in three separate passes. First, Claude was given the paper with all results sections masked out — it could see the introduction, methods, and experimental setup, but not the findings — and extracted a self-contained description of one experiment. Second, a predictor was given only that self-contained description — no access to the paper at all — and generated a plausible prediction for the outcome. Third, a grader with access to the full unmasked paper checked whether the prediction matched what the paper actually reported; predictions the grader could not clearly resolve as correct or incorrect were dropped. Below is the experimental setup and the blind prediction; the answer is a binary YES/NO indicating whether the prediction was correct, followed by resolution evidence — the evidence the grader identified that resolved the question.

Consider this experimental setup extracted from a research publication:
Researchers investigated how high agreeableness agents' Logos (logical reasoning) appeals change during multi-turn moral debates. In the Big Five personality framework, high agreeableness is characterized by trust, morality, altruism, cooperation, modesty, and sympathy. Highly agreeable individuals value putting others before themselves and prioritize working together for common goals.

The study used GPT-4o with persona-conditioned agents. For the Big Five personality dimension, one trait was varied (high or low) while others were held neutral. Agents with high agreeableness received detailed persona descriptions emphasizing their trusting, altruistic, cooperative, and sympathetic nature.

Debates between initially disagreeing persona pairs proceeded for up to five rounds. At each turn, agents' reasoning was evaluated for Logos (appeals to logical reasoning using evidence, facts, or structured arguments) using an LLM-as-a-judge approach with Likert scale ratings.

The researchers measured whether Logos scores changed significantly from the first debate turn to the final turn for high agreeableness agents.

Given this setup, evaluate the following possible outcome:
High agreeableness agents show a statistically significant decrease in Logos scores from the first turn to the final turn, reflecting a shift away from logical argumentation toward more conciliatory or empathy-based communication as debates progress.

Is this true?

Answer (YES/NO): YES